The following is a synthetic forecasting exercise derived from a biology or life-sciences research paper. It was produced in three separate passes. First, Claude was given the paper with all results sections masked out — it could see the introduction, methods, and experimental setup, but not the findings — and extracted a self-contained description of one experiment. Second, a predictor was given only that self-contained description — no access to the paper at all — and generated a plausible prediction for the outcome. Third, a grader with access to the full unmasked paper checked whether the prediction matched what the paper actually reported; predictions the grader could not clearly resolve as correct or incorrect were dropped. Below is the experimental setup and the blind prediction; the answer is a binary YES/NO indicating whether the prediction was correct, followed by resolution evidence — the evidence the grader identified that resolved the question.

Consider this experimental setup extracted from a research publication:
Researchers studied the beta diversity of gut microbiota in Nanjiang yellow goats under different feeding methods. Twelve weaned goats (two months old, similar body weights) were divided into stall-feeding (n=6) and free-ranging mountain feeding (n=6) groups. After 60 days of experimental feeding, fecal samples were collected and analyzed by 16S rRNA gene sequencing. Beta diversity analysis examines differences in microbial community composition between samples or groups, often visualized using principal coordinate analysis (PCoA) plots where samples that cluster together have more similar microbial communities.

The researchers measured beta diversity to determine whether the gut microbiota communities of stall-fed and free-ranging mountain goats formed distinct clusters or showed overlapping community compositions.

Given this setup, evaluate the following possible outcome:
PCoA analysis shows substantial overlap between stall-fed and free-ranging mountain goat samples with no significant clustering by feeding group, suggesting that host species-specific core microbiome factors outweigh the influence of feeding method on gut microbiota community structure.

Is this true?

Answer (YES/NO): NO